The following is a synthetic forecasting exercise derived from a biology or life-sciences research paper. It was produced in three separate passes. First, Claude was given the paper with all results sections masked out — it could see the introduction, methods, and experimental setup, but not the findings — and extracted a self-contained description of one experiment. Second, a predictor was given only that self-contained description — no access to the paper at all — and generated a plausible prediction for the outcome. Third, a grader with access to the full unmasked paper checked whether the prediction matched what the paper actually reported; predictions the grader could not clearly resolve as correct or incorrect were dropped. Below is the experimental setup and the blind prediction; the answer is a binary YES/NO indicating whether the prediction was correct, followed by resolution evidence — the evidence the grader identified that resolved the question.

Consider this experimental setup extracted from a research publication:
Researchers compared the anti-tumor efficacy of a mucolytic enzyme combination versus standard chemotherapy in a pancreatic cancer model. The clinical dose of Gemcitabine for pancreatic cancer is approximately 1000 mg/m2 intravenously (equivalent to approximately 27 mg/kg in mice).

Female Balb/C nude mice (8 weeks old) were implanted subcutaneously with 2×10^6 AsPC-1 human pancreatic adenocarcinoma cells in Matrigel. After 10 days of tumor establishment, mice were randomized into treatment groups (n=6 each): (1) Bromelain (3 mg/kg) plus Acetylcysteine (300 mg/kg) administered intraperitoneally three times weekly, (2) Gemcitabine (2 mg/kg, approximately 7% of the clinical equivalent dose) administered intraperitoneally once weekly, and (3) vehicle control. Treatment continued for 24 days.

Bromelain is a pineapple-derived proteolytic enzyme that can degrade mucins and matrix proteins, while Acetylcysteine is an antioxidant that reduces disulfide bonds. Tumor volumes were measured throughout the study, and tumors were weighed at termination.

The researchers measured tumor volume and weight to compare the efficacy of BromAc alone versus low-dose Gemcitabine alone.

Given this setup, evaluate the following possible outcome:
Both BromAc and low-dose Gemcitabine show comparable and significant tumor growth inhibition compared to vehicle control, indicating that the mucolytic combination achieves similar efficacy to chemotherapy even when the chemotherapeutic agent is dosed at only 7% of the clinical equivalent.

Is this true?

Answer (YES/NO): YES